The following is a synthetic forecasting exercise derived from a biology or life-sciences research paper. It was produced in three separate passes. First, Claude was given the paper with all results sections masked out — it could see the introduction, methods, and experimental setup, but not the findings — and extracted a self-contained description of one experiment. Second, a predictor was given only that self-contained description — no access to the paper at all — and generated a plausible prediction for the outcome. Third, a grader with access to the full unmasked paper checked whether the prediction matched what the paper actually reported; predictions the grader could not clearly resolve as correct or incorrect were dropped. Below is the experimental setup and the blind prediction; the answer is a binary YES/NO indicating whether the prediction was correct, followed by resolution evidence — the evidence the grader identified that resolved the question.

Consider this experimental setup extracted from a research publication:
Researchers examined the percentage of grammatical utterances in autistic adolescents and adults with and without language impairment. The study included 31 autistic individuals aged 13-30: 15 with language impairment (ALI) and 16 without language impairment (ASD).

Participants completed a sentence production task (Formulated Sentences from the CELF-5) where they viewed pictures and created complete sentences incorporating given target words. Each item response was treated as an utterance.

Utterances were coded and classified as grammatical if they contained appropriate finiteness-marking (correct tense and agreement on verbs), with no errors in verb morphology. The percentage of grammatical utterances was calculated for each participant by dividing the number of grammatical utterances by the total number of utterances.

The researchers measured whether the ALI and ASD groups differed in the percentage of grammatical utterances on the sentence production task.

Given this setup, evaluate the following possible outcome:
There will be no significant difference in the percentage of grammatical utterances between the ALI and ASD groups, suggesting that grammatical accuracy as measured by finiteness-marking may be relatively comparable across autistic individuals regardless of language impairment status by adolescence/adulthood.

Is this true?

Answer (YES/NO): NO